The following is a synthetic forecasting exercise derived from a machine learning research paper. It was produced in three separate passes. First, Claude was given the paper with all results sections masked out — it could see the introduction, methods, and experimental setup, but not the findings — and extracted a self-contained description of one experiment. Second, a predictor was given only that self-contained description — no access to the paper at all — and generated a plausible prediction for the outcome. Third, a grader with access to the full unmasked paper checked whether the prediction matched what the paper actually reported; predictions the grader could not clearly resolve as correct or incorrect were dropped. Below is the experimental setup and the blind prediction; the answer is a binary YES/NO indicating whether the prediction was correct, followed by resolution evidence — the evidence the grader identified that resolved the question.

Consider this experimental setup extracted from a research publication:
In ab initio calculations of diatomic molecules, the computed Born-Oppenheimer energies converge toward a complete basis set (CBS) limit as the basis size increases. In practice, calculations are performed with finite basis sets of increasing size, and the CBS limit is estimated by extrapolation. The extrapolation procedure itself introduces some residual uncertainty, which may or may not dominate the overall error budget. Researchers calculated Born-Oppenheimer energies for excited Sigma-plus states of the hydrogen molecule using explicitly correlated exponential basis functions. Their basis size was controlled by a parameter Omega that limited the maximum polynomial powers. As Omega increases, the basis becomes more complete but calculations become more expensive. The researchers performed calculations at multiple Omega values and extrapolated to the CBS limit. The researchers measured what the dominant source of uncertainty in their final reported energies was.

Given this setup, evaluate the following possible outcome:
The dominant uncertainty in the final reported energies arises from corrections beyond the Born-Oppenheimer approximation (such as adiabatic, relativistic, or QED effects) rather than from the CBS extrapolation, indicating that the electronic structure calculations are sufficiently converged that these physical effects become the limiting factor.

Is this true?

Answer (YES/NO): NO